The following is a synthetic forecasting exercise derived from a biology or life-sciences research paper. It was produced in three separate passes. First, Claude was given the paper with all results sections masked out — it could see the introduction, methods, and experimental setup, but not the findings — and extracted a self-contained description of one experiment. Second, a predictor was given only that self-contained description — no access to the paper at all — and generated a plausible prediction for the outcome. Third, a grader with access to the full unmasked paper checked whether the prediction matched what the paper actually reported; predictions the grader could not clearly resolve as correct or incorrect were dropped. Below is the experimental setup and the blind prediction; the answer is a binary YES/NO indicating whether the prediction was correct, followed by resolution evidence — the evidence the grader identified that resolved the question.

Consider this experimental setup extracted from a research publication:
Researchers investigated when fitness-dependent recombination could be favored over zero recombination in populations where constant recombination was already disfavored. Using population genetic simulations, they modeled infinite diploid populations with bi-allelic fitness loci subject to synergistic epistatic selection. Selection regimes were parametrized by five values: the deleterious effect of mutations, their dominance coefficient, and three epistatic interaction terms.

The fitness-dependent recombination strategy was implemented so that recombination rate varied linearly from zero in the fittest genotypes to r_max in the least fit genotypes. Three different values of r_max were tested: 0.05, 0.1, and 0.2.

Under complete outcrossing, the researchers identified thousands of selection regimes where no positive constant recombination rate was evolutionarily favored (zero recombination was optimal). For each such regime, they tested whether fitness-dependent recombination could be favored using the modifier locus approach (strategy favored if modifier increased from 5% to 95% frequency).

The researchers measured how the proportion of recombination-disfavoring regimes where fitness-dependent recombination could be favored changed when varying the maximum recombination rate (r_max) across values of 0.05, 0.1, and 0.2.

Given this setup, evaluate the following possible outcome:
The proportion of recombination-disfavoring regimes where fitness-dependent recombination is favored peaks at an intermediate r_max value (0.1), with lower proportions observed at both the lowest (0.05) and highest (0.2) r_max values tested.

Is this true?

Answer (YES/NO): NO